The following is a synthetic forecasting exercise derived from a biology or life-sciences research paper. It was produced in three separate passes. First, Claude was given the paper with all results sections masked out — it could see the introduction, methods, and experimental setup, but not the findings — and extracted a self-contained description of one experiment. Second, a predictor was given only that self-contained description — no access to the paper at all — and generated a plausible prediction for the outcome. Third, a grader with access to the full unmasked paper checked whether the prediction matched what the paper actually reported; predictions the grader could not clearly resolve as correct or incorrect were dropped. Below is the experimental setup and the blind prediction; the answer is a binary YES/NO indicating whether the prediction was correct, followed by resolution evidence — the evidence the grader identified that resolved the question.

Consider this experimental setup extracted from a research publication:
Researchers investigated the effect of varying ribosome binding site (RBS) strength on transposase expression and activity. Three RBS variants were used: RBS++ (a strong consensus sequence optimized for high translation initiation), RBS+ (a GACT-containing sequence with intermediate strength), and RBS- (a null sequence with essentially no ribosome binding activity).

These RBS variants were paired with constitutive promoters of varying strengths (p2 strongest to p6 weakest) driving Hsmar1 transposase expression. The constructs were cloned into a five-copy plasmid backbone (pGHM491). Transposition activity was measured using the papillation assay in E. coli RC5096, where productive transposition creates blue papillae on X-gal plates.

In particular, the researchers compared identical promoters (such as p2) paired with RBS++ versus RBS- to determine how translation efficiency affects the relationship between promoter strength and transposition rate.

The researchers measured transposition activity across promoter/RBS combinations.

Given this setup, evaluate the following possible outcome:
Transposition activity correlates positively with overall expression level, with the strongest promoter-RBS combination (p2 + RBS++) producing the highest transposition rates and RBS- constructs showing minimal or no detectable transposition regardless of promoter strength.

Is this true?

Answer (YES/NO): NO